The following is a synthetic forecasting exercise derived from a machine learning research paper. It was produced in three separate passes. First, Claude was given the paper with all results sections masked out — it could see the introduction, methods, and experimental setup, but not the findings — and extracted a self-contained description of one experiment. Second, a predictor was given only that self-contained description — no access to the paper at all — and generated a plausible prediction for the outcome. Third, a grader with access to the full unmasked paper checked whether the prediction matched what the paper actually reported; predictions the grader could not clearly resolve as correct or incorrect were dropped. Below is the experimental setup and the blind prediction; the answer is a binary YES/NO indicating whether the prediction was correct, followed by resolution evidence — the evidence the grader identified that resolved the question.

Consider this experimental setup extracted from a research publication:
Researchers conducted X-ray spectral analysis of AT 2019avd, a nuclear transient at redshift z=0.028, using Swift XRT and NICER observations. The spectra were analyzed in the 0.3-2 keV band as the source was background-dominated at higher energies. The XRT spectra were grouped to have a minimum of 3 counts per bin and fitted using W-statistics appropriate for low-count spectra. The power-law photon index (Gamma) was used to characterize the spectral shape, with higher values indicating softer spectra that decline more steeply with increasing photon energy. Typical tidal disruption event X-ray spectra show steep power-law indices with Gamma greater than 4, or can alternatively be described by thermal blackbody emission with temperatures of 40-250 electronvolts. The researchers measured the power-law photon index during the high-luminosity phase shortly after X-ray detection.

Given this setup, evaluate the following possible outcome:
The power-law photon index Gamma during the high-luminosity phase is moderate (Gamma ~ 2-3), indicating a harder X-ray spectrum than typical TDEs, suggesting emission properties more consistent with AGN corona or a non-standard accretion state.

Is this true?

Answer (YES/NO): NO